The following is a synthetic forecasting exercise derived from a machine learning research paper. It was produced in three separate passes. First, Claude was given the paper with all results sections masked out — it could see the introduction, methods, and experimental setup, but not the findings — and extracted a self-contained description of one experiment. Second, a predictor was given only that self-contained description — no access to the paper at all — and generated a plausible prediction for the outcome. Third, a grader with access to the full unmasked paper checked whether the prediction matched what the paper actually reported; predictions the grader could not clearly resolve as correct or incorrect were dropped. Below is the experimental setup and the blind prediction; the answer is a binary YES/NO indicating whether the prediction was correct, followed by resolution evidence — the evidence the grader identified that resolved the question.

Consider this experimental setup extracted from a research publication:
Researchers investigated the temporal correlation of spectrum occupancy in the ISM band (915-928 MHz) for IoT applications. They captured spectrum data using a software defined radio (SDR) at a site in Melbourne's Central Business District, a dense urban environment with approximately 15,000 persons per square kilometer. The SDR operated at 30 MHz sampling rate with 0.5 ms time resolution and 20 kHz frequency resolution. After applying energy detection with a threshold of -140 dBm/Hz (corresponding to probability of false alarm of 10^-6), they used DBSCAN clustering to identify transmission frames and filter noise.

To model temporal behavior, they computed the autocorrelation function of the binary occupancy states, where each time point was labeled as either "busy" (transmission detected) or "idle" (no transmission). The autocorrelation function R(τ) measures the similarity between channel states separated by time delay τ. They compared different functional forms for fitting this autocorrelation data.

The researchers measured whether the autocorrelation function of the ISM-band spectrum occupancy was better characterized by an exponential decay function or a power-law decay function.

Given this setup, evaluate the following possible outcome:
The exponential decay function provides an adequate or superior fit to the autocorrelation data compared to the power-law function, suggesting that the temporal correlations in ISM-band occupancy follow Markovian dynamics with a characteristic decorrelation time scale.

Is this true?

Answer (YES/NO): YES